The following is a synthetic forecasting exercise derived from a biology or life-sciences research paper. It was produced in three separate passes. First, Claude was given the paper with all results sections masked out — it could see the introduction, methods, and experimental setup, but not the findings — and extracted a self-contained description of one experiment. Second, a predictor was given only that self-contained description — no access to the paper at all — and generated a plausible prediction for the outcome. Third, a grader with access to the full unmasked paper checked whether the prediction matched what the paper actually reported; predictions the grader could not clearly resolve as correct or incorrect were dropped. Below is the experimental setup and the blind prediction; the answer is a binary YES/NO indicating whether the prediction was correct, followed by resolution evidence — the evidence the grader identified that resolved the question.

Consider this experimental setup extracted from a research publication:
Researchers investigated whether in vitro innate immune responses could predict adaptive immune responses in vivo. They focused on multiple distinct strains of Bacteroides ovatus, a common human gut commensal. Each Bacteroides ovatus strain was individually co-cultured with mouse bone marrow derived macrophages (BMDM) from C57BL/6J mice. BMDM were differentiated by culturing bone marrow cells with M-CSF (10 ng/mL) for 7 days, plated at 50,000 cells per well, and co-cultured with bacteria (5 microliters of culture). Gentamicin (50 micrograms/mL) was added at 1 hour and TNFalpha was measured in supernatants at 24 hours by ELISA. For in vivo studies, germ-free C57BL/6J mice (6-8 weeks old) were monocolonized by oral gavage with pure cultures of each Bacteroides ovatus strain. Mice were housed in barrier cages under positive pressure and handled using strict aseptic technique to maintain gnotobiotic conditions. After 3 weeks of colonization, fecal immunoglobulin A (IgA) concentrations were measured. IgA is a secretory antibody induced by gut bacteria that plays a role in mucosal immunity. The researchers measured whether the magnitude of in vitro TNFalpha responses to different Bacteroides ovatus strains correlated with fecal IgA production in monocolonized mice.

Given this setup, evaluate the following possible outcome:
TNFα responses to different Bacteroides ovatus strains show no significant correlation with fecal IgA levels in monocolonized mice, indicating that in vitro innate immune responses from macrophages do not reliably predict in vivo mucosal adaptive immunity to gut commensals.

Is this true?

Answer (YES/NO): NO